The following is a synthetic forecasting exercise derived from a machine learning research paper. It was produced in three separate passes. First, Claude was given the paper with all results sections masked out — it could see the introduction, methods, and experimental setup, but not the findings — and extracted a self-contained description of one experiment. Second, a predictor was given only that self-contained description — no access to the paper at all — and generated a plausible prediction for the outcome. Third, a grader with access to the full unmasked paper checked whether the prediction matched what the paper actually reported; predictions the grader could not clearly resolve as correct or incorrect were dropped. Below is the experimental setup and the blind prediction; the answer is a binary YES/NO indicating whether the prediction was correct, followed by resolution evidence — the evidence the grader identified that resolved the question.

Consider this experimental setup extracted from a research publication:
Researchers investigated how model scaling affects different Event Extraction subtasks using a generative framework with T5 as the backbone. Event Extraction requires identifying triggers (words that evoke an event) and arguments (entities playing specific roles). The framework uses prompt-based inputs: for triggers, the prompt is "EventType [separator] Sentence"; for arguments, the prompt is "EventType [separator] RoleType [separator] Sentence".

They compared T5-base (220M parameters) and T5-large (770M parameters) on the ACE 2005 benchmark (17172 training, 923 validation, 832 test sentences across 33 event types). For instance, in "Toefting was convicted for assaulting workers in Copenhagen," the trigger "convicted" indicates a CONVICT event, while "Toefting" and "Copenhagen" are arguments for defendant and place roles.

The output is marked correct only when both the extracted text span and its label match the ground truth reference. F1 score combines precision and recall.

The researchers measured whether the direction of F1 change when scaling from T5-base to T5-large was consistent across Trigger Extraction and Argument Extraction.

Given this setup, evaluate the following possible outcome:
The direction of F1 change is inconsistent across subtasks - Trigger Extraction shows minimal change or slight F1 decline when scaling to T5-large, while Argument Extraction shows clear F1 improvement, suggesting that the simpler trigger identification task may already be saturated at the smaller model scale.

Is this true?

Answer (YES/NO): YES